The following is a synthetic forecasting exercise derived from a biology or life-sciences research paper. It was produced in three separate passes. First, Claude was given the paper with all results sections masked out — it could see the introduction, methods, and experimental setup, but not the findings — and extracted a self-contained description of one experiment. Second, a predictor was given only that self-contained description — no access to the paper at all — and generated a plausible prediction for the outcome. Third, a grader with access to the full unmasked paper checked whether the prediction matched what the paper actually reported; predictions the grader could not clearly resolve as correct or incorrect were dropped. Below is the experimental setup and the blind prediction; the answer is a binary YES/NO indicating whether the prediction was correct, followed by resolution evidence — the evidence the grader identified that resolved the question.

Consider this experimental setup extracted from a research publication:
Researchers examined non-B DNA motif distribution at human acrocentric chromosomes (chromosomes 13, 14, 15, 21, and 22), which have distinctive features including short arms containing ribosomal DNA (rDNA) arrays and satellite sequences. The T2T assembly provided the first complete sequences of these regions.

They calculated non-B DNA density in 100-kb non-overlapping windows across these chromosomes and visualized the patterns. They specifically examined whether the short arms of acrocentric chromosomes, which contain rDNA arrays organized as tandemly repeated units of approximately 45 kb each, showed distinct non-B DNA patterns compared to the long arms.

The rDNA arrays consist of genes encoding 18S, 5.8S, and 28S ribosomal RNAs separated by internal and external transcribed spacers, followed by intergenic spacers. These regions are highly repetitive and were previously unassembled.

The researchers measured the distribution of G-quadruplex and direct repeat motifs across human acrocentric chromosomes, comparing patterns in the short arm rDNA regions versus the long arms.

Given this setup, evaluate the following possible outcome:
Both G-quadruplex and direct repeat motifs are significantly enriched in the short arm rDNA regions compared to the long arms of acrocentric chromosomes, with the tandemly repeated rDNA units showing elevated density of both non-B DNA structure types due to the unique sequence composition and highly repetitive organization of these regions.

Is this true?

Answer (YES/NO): YES